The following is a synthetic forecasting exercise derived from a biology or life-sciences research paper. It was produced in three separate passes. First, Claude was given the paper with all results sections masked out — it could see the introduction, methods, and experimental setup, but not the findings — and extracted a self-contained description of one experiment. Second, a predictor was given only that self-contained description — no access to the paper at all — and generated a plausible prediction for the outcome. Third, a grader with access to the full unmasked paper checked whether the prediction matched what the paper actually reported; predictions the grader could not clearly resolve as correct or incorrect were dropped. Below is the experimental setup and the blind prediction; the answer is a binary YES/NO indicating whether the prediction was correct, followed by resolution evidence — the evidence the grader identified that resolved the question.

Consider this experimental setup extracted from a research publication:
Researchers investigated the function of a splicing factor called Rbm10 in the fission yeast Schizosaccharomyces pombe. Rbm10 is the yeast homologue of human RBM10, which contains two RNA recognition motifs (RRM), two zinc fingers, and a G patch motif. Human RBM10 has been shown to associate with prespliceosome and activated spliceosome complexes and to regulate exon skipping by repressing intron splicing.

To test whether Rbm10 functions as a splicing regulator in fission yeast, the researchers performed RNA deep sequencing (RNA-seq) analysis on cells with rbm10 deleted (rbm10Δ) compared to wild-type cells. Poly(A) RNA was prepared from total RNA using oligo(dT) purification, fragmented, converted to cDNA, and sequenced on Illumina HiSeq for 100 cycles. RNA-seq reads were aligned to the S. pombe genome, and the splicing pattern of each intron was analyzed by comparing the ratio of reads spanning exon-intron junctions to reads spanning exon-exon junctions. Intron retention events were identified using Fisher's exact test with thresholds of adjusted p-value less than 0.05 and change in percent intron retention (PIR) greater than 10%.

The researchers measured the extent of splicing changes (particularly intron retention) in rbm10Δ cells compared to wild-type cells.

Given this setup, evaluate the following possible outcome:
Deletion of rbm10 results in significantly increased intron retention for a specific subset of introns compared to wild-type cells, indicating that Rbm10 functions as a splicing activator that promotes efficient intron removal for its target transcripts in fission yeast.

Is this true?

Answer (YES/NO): NO